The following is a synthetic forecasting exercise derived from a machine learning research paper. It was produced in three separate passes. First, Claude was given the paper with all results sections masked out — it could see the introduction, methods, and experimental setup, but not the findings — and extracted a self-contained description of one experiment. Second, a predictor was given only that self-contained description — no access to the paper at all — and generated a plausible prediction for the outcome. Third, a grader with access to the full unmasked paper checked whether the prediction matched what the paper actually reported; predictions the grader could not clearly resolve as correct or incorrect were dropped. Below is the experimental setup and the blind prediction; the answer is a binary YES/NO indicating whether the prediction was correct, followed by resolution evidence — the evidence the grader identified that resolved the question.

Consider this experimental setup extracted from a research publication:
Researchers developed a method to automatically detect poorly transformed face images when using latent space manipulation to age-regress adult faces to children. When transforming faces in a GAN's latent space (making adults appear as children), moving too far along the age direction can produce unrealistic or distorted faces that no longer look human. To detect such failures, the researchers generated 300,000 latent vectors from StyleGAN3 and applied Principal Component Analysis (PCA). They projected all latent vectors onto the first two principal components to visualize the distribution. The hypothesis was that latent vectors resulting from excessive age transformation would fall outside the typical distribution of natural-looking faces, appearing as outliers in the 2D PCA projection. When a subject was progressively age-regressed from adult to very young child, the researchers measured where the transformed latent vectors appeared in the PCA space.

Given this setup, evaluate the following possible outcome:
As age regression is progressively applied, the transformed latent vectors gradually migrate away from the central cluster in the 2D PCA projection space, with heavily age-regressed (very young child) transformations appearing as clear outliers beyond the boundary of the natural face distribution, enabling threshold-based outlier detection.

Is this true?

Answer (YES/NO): YES